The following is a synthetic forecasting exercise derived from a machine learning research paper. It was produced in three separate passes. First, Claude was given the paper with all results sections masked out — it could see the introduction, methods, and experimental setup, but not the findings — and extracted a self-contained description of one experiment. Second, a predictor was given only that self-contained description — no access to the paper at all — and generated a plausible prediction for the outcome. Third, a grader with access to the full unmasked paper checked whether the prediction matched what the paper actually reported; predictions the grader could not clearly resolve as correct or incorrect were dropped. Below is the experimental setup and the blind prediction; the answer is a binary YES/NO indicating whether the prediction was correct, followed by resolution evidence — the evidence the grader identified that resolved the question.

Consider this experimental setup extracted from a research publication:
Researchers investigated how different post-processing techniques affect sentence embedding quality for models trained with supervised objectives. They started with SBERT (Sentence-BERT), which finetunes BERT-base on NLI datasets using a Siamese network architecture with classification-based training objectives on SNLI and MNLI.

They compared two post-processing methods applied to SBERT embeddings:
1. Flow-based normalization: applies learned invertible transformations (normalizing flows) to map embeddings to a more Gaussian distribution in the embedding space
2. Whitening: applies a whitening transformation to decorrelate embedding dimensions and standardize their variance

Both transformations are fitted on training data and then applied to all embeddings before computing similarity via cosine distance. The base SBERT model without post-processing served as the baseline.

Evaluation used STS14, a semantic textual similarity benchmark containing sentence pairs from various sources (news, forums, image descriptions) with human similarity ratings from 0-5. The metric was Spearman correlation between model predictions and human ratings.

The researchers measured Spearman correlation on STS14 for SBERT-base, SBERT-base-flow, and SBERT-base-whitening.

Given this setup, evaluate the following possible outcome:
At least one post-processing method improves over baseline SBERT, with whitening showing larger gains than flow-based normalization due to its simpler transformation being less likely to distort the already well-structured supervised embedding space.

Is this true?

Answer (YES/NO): YES